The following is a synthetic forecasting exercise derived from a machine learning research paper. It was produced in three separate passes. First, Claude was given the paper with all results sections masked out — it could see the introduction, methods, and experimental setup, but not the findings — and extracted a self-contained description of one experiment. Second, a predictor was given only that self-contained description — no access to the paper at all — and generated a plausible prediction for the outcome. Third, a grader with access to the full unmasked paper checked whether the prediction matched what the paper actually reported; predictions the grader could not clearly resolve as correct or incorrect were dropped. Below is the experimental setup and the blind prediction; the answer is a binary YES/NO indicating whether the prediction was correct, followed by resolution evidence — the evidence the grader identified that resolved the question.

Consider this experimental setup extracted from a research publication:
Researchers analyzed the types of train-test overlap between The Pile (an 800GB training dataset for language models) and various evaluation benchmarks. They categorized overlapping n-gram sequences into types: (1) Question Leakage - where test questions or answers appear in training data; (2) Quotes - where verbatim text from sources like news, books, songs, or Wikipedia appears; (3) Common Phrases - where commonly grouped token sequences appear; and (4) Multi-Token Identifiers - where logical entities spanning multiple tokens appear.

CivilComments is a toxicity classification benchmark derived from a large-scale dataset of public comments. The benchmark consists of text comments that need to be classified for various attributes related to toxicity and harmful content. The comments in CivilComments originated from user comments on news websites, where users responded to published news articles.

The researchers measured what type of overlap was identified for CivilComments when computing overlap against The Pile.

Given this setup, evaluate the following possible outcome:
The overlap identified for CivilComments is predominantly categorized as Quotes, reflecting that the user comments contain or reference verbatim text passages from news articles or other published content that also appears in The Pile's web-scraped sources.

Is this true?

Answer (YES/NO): YES